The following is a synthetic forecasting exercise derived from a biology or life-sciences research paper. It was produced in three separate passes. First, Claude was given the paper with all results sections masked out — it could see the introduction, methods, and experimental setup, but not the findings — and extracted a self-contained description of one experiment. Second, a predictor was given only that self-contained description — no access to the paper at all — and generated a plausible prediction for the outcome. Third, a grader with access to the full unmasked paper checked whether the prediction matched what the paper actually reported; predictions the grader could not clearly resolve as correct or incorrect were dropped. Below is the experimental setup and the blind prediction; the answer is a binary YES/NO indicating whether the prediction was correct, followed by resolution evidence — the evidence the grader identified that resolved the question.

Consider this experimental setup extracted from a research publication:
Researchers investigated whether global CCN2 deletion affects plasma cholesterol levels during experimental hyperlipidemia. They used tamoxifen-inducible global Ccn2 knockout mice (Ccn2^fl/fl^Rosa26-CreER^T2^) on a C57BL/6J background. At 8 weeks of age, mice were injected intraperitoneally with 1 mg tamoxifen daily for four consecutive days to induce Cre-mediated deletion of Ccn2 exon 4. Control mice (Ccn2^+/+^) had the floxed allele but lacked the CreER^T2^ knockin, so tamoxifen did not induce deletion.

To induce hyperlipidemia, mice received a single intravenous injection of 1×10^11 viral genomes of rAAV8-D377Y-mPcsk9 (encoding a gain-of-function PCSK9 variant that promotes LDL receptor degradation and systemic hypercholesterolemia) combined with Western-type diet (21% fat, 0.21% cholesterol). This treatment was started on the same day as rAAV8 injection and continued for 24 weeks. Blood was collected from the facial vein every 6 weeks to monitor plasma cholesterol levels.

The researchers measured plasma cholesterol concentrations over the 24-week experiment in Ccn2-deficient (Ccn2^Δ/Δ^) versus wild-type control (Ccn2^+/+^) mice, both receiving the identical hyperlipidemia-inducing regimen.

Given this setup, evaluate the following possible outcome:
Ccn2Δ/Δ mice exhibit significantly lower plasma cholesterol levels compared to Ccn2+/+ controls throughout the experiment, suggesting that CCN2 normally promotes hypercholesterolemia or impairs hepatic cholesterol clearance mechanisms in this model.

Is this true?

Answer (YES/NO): NO